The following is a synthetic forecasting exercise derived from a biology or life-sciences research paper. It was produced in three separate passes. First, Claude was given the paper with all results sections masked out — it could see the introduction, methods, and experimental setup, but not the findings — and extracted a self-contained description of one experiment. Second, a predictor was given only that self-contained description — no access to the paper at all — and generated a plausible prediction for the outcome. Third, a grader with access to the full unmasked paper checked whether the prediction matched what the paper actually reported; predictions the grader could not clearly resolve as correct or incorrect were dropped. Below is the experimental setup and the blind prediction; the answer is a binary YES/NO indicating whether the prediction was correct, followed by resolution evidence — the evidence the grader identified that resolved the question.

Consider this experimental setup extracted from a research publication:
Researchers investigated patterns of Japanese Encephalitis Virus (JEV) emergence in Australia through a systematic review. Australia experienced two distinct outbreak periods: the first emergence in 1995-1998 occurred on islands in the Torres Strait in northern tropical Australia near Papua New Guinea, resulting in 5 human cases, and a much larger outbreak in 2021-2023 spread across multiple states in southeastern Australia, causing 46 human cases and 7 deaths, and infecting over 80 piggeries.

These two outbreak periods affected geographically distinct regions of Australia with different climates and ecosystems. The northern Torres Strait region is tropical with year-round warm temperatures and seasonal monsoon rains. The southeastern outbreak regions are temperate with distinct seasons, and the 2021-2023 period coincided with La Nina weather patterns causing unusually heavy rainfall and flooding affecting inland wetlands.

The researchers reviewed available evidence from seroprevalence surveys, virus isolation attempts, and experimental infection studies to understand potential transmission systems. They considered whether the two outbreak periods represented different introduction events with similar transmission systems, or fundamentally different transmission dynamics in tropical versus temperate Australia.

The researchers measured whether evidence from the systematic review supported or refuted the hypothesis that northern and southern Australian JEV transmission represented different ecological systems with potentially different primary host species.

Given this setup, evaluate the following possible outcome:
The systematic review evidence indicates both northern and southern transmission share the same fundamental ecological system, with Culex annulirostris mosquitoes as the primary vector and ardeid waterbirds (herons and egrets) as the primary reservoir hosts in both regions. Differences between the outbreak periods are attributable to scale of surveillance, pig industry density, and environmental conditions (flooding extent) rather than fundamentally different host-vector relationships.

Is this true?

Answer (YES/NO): NO